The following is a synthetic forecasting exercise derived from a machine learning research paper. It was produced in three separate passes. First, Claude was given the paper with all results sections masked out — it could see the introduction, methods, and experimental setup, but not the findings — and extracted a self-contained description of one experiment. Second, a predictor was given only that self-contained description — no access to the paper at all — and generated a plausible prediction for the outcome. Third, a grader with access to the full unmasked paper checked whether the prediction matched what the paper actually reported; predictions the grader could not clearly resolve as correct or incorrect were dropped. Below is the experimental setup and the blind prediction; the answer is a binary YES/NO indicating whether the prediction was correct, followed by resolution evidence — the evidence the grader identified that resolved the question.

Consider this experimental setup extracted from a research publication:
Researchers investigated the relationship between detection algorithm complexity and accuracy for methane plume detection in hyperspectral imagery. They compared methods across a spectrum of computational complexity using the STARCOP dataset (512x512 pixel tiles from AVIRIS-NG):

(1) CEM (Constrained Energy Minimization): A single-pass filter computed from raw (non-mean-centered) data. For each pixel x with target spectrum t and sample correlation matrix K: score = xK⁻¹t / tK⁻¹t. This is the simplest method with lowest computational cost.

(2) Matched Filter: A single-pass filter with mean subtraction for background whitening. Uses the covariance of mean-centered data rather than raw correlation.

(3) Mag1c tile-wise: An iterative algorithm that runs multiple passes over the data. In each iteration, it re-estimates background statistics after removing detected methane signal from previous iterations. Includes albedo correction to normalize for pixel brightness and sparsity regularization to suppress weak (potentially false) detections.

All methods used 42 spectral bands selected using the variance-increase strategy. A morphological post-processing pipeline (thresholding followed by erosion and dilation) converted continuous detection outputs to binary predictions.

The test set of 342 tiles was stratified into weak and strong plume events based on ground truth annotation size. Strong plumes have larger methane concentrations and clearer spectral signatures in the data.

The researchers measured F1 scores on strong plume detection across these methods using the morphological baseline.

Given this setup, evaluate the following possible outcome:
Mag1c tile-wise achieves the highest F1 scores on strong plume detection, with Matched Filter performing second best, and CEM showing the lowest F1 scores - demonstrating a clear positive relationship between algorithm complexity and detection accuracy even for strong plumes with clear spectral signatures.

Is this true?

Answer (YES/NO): NO